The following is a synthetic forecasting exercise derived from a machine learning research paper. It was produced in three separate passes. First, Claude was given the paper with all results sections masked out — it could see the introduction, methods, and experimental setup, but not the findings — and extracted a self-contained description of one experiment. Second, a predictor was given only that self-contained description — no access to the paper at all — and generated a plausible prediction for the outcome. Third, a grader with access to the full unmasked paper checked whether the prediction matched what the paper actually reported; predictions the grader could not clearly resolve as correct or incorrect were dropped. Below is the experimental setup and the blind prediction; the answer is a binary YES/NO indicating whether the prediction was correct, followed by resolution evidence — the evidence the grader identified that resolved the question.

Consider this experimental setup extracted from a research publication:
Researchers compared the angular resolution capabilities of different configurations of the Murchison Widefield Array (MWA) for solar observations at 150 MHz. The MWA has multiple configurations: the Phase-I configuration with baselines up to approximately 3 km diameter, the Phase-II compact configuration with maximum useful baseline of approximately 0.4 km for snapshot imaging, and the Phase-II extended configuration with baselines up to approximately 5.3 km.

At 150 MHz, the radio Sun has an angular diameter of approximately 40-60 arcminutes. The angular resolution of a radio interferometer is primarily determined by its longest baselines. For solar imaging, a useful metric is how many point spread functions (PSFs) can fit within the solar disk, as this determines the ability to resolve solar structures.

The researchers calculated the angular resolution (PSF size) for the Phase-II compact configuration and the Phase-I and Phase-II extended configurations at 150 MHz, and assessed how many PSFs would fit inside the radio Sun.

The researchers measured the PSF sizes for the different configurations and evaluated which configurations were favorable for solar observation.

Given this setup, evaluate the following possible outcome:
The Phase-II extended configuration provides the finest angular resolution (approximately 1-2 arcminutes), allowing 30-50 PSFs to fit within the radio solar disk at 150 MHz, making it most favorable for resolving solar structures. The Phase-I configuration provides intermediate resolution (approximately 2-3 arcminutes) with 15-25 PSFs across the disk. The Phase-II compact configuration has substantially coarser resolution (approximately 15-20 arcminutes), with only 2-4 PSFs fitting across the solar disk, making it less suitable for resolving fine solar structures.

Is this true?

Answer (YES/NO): NO